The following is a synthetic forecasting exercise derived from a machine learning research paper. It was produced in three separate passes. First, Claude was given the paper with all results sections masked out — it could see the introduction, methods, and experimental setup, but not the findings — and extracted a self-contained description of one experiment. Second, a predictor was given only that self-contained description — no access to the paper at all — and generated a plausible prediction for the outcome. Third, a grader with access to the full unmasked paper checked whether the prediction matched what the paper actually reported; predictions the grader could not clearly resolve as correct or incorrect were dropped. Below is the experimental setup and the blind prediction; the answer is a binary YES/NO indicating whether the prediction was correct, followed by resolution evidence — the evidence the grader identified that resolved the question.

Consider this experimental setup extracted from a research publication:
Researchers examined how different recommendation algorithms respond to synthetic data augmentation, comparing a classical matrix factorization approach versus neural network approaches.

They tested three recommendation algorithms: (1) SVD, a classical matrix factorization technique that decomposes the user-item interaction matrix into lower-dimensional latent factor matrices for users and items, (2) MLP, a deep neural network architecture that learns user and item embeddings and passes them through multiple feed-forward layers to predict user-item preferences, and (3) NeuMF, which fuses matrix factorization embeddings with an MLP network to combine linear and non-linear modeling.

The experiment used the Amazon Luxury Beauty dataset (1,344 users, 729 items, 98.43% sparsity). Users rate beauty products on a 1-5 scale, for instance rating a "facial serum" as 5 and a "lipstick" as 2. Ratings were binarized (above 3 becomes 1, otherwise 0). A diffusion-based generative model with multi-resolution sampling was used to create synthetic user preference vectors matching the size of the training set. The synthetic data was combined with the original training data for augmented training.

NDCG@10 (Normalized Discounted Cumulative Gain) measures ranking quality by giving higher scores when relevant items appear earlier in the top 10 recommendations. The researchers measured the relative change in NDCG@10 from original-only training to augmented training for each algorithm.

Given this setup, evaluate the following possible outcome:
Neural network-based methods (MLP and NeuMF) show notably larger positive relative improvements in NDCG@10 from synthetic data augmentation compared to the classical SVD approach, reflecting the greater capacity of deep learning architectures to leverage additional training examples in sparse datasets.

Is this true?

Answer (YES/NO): NO